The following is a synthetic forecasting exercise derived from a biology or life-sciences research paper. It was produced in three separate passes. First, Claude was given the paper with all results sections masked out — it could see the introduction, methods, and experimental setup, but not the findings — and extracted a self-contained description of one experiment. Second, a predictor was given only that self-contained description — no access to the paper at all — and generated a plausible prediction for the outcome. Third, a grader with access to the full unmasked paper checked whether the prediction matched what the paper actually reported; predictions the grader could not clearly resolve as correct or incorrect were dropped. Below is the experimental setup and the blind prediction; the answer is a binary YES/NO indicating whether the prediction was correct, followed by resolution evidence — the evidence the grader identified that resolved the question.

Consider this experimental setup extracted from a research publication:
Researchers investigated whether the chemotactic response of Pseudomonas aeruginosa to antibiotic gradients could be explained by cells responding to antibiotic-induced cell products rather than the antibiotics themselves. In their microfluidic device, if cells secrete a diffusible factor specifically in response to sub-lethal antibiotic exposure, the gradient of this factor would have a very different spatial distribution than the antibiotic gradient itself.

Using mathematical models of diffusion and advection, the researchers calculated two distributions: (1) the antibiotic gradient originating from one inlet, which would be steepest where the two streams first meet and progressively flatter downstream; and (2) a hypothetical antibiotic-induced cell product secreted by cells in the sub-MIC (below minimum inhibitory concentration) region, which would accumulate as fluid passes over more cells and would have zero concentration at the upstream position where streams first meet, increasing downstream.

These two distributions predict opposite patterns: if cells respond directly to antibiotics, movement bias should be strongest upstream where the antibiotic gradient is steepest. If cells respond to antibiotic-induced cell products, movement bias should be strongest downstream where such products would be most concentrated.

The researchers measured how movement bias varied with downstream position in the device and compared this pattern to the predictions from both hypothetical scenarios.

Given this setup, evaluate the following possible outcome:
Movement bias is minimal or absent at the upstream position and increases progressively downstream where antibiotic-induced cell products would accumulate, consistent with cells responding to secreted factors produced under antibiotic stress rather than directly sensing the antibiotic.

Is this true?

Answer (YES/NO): NO